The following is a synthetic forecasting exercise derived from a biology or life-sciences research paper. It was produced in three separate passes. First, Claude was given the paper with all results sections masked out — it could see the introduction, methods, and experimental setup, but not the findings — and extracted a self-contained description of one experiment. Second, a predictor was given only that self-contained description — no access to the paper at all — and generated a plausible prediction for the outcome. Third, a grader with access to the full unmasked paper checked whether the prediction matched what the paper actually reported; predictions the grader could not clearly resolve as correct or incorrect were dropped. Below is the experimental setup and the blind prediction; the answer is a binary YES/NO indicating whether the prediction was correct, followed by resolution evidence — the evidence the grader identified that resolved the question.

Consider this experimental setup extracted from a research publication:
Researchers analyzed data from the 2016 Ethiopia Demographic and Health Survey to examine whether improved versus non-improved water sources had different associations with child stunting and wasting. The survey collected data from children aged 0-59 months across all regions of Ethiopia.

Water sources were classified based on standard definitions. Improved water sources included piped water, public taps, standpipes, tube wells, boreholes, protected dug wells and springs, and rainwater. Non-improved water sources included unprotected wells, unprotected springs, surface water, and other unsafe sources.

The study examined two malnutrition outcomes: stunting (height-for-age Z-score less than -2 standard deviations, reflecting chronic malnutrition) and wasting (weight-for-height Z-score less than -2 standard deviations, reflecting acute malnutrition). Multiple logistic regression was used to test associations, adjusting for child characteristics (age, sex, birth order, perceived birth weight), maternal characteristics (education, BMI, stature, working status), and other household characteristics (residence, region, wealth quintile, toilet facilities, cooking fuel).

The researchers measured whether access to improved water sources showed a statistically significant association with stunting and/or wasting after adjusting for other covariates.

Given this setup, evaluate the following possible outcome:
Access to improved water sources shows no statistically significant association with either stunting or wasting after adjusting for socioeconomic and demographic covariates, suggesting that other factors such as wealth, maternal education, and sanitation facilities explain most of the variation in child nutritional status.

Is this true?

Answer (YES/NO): YES